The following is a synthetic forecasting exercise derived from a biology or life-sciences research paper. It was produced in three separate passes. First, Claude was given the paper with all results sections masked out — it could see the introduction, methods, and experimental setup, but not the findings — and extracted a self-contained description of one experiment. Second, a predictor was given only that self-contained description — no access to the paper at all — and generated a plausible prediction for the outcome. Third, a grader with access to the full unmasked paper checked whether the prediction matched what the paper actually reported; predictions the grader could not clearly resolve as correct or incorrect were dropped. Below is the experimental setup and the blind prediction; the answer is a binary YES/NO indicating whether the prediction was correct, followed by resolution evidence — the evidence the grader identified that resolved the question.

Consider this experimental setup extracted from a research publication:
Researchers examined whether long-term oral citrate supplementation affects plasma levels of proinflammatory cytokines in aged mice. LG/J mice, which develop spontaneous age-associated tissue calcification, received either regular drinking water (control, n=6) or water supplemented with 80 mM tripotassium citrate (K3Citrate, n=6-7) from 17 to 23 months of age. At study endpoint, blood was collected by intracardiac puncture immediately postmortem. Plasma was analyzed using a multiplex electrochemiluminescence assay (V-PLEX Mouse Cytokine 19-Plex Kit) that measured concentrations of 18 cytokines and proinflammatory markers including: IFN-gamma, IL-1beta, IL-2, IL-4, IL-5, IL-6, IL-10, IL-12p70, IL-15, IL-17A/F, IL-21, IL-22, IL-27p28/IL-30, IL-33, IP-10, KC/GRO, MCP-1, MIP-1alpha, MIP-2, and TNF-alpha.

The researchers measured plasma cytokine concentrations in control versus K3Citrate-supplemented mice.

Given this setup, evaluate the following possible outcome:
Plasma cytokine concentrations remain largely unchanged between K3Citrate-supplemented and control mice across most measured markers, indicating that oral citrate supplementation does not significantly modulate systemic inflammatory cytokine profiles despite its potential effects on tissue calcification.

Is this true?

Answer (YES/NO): YES